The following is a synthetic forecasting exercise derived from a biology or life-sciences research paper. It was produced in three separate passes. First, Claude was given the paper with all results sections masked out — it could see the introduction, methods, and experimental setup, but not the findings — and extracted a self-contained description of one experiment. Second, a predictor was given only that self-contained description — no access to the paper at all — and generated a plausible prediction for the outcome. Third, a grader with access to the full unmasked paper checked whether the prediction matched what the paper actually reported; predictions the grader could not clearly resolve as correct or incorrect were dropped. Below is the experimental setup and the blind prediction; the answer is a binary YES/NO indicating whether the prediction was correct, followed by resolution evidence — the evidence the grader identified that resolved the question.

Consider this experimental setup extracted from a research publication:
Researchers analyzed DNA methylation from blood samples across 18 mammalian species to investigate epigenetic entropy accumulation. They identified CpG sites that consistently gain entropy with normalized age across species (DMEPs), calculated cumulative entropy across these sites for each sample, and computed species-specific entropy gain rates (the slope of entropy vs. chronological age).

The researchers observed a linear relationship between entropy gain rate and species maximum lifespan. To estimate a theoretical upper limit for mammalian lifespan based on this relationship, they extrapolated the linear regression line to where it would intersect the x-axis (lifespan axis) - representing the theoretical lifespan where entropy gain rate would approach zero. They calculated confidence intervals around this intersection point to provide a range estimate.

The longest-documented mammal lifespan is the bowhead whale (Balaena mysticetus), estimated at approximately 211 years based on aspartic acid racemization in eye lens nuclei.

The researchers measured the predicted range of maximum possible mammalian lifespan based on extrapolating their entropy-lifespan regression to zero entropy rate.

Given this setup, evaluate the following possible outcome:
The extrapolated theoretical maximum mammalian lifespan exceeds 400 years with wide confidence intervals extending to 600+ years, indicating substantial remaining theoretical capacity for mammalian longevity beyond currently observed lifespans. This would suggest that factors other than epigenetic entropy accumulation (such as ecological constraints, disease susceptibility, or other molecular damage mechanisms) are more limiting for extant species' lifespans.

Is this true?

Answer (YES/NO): NO